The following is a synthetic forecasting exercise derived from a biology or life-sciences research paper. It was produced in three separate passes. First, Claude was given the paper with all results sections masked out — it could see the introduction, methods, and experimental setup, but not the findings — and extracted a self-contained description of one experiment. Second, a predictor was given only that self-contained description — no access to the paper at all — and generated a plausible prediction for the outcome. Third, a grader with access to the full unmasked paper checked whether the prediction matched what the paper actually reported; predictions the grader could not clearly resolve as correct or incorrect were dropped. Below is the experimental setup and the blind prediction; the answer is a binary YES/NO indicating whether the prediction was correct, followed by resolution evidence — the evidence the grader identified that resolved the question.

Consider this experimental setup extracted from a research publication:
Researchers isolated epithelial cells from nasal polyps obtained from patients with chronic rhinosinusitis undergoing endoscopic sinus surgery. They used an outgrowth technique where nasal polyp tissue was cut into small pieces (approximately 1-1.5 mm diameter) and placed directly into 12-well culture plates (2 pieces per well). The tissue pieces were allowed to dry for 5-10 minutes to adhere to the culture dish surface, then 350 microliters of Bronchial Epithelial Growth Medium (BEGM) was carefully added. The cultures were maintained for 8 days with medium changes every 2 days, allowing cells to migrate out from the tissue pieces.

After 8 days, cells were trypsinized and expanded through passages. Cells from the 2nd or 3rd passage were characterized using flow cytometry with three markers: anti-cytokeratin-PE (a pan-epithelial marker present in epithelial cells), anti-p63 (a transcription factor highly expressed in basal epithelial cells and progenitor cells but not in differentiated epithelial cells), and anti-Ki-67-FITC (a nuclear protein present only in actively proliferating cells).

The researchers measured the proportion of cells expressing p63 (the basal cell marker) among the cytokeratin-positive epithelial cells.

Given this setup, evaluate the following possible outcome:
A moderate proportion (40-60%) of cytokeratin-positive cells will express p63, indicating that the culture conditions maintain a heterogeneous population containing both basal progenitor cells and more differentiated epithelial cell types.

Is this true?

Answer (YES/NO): NO